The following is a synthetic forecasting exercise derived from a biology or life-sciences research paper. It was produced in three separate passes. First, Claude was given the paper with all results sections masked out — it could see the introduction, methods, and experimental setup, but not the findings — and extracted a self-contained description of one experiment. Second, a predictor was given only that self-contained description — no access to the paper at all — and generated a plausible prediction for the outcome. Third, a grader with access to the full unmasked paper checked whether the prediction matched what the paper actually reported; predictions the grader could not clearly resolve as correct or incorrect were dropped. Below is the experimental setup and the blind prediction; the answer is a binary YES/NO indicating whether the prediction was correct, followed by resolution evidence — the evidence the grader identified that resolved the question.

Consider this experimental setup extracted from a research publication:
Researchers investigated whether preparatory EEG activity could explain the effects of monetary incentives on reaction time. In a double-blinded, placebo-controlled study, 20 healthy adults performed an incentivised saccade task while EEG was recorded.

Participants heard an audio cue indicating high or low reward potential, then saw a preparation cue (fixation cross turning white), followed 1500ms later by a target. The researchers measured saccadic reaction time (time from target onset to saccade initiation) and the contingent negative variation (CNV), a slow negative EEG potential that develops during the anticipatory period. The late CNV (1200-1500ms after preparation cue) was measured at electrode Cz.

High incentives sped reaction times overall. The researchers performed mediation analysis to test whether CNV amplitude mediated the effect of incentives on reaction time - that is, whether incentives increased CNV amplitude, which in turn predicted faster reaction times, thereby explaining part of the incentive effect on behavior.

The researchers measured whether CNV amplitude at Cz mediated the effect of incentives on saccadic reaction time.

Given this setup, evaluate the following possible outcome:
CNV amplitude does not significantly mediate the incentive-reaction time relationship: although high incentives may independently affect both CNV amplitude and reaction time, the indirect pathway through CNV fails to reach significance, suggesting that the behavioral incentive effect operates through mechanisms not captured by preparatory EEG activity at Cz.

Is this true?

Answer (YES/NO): NO